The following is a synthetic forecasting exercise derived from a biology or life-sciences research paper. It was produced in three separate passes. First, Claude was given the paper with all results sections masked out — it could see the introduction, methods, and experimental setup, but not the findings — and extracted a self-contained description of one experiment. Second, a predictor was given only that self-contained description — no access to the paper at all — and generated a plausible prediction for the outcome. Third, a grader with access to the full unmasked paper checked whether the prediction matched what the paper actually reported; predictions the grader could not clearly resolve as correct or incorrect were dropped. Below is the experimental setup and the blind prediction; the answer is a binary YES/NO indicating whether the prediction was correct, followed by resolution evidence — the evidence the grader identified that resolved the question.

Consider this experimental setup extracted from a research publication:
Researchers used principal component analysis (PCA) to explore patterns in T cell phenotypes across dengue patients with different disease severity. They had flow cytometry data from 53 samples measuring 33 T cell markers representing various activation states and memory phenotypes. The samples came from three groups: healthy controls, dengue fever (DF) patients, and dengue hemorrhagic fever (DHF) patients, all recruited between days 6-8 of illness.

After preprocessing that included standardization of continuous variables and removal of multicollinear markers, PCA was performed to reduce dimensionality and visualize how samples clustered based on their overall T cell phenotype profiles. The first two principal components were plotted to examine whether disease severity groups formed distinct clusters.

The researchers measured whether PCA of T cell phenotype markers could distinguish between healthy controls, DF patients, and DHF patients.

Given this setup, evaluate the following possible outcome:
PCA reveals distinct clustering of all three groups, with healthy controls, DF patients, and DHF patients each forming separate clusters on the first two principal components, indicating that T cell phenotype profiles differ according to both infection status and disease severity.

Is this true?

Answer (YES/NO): NO